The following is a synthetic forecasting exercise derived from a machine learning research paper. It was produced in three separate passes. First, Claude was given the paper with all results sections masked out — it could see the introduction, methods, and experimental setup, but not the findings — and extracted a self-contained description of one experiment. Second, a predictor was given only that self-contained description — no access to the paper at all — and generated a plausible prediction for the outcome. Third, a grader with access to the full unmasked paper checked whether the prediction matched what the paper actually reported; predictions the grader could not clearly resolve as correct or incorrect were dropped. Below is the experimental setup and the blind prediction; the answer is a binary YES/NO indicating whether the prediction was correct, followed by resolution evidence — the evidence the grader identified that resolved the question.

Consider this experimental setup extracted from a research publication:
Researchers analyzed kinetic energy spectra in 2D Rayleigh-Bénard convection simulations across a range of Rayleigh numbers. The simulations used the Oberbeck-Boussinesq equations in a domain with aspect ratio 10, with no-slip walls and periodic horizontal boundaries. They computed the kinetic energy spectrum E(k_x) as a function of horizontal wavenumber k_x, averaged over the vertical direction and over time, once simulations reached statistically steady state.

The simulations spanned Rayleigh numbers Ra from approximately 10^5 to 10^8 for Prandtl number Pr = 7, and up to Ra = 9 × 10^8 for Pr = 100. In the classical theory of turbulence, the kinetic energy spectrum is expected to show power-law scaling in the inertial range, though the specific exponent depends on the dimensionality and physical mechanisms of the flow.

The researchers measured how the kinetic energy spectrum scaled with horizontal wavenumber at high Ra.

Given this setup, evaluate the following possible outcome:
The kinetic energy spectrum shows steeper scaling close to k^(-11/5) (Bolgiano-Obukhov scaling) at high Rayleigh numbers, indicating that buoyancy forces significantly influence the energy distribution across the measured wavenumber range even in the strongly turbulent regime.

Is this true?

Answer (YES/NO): YES